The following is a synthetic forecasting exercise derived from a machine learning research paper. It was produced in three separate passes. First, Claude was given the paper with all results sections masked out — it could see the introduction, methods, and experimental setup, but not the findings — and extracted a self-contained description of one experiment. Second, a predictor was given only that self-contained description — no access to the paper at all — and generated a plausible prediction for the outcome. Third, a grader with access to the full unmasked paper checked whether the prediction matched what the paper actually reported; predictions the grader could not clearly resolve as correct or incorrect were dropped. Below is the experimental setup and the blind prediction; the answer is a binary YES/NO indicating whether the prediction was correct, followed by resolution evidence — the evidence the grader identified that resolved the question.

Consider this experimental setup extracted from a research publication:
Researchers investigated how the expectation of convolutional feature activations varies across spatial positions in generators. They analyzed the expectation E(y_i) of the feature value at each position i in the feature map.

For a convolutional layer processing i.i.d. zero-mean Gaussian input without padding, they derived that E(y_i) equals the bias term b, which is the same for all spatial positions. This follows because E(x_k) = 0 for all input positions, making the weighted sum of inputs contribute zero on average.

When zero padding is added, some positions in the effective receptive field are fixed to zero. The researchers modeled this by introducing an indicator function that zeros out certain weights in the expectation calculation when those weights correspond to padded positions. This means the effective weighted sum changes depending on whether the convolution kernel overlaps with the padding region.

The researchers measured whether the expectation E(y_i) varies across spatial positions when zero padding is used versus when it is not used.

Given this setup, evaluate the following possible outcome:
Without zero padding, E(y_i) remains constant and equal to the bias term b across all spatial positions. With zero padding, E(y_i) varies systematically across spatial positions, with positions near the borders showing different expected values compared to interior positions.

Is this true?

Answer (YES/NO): YES